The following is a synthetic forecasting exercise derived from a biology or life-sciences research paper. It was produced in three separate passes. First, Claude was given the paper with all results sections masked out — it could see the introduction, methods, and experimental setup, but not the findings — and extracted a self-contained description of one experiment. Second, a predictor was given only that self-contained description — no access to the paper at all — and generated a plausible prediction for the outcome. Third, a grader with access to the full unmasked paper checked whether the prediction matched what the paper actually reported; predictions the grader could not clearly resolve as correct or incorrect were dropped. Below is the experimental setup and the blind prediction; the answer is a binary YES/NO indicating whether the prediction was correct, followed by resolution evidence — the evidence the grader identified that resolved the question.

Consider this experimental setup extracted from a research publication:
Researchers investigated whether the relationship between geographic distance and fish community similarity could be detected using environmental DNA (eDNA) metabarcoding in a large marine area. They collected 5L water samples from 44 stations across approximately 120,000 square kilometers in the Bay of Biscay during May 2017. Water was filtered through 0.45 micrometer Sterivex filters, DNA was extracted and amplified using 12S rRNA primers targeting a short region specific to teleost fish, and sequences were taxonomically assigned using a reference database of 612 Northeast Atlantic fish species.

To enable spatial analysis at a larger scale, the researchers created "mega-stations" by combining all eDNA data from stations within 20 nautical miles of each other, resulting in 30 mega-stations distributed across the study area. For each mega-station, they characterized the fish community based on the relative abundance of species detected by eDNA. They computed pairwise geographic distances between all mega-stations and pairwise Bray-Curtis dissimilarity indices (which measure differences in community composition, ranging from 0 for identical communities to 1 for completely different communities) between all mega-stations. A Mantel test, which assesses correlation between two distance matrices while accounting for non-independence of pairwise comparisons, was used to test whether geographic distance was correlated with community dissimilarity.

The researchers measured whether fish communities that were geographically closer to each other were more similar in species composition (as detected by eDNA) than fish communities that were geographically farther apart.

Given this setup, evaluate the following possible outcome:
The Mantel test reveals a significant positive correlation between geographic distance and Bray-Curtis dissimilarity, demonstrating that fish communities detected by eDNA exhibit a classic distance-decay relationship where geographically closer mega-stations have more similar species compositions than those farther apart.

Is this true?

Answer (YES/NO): NO